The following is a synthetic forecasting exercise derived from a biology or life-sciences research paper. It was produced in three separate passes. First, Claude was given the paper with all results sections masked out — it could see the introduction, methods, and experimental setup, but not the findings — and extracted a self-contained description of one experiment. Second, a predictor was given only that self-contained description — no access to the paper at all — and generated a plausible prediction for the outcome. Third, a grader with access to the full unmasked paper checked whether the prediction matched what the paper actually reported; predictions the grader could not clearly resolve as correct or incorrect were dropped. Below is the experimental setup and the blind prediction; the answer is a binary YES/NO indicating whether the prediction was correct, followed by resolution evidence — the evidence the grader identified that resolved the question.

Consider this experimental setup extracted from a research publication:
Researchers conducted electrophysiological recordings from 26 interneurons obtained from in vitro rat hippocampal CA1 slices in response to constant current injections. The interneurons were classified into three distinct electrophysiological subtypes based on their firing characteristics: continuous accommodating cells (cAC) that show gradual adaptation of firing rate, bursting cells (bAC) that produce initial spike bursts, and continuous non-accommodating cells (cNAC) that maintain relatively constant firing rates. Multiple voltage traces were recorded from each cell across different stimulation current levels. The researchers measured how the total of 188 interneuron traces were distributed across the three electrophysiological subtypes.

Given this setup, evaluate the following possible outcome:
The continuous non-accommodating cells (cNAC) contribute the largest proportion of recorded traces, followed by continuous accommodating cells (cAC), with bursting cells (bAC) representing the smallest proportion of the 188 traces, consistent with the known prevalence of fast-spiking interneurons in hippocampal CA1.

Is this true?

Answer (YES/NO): NO